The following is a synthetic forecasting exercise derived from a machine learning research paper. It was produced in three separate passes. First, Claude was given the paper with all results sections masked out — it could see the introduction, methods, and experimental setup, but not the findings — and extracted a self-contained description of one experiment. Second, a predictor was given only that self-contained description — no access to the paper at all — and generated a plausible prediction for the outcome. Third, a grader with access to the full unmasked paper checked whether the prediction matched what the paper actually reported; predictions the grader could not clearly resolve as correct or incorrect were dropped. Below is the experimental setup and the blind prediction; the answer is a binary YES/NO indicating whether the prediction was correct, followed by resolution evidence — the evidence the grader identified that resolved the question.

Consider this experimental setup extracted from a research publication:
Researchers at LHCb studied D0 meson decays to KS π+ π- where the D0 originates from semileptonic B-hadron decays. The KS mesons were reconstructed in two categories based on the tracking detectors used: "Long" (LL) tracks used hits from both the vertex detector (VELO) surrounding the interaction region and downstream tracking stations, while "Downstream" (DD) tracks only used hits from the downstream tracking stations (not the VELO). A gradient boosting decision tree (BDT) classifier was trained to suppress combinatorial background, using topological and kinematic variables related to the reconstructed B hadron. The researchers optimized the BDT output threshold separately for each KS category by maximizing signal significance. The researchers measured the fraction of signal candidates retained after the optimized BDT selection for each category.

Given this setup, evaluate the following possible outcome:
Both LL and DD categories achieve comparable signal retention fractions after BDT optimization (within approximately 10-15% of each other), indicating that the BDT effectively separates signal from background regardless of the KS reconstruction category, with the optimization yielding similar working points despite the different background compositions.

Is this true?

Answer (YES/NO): YES